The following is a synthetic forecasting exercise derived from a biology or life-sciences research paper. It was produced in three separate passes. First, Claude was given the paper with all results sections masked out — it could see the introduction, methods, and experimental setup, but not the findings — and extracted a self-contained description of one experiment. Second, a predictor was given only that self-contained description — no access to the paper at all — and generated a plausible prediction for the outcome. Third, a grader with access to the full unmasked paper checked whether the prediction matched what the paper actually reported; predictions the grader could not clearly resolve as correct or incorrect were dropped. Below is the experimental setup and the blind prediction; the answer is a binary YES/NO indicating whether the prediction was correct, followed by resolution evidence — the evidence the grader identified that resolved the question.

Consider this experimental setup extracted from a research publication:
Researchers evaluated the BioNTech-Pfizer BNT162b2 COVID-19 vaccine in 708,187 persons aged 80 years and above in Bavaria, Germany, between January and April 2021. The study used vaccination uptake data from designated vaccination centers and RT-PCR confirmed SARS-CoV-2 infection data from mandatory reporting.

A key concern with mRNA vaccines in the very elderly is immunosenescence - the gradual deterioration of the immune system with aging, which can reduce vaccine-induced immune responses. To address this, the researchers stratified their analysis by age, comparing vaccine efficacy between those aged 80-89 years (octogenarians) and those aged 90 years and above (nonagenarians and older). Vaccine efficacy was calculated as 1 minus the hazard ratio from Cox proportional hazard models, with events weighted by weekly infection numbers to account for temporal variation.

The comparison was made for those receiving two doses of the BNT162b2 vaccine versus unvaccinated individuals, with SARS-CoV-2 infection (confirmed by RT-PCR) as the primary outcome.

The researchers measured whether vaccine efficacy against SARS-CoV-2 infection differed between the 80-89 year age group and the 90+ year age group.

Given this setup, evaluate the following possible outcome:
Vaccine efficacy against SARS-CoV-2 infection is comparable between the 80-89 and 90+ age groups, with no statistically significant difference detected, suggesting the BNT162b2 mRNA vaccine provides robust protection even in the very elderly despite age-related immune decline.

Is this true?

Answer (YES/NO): YES